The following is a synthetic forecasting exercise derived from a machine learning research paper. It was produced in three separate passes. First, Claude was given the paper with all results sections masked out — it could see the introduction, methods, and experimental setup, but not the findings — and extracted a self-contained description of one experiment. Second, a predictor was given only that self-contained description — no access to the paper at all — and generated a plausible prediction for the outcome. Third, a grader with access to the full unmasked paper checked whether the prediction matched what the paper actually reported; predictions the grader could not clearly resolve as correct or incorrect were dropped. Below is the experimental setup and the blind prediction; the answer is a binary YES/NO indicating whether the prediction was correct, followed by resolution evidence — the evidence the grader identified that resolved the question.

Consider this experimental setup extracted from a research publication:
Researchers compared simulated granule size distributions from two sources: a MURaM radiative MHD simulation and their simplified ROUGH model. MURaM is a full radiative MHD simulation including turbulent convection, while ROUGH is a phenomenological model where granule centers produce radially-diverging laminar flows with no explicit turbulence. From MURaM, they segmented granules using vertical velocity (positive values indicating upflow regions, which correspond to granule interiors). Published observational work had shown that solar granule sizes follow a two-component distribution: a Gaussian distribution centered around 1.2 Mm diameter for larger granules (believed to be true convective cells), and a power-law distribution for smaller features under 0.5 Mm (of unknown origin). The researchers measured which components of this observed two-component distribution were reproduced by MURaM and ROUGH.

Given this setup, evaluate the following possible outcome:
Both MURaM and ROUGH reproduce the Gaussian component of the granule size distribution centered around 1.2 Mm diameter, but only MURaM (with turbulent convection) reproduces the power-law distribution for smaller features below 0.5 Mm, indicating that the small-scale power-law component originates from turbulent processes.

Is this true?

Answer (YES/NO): YES